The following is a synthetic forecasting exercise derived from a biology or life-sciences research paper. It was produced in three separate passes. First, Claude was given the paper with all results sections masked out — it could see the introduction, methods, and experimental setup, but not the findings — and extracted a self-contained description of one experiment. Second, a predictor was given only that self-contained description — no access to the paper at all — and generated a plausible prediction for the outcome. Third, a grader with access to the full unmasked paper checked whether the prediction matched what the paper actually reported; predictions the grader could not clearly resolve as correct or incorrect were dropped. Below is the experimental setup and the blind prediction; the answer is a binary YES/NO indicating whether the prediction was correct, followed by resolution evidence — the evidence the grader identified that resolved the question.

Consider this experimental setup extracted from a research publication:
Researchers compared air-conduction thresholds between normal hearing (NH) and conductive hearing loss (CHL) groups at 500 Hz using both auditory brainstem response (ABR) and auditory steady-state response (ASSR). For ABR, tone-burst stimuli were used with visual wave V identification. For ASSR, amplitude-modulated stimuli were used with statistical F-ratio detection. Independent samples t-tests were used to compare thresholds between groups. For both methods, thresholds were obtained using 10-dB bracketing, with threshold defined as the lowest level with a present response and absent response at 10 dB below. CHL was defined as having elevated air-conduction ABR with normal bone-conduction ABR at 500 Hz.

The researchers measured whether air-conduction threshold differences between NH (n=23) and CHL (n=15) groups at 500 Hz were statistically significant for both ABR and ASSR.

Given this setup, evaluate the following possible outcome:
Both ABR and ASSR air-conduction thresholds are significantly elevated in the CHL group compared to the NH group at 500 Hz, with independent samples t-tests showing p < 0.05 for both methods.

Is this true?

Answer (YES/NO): YES